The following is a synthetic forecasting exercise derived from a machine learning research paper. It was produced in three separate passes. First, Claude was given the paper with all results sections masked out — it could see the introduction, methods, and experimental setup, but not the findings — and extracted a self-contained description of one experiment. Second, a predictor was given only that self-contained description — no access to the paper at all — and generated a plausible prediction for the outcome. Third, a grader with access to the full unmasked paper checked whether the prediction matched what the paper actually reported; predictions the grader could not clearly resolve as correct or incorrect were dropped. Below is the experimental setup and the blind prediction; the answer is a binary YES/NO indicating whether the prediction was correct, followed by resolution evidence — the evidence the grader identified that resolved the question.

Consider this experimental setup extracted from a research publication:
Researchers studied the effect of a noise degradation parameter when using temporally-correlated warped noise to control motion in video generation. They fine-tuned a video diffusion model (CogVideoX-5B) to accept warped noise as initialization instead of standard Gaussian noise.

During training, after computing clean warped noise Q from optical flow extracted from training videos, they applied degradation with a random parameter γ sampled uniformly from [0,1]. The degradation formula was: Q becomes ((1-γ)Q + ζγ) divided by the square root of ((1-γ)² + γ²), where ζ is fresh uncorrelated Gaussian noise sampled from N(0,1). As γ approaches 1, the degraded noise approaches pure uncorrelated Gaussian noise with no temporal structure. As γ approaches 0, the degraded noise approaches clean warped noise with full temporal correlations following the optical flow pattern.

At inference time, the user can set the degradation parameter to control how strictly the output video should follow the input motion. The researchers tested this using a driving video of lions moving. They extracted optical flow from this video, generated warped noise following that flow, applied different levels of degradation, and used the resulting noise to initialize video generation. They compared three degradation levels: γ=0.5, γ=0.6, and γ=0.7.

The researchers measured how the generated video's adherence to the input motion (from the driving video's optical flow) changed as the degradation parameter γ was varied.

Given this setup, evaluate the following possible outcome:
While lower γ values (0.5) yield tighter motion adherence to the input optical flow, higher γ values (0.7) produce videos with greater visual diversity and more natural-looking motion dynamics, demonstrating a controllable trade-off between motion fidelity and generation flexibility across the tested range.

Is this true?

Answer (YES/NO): NO